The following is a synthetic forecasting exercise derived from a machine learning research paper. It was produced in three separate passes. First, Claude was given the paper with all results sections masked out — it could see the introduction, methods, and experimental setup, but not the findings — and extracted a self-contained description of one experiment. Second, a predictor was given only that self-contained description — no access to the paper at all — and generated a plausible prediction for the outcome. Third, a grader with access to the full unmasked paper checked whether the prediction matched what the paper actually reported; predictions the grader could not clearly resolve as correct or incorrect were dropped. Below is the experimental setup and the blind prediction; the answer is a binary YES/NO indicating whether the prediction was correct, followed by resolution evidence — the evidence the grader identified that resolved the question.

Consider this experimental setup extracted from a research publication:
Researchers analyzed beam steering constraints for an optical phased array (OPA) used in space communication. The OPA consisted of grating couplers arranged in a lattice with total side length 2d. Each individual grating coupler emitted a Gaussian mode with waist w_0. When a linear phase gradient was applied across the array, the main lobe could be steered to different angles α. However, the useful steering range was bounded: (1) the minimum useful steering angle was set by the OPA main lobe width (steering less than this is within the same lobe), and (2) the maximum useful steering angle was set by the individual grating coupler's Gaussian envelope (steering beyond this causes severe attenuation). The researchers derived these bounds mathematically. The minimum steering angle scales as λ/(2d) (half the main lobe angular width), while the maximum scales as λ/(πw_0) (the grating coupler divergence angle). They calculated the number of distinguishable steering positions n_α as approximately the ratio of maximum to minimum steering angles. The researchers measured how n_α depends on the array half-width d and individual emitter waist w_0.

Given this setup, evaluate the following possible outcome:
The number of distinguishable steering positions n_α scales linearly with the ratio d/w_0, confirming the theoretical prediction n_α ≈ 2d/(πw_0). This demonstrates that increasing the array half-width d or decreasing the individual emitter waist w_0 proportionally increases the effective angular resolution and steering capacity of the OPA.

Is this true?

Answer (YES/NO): YES